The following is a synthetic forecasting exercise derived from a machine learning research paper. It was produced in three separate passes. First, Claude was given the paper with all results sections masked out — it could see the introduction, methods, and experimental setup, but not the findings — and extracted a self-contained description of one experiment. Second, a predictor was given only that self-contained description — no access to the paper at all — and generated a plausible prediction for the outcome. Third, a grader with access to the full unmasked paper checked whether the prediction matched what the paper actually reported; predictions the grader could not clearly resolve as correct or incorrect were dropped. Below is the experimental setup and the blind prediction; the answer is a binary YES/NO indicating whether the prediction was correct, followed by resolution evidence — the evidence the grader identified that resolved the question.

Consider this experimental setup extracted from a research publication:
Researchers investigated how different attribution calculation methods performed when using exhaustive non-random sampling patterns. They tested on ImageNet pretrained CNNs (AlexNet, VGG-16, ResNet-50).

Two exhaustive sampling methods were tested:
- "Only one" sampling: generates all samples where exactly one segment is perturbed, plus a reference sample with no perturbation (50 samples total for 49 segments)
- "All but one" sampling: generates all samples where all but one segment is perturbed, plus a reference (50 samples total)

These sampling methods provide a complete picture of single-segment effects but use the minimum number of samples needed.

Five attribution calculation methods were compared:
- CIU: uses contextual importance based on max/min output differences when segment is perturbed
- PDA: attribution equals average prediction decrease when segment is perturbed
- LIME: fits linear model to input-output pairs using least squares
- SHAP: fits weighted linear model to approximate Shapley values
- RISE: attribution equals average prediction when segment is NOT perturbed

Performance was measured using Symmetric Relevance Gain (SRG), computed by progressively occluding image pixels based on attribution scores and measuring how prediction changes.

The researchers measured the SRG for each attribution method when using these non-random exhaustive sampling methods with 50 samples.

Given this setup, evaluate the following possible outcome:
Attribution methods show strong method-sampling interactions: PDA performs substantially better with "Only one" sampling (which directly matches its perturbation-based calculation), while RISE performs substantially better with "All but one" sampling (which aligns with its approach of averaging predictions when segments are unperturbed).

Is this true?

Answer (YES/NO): NO